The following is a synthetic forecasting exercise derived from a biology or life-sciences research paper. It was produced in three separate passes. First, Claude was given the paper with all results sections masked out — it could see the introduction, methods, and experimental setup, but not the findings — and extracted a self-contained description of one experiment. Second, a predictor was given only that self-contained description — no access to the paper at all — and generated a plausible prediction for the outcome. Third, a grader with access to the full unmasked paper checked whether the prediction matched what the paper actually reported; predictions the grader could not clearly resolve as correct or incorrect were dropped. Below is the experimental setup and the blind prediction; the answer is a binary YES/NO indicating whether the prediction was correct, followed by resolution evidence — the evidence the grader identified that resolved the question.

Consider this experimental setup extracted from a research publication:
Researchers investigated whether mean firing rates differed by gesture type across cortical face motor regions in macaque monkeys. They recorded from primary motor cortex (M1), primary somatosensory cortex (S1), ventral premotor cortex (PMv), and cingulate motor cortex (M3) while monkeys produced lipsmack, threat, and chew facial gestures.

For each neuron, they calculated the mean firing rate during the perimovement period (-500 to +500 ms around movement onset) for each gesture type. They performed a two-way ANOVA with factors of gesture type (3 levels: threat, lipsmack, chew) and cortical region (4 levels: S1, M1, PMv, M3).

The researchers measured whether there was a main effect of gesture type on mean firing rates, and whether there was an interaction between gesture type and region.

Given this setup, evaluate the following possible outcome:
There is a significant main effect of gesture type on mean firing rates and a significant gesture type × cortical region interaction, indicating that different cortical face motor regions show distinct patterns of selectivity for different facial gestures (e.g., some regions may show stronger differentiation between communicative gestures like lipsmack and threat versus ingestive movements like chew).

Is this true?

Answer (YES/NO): NO